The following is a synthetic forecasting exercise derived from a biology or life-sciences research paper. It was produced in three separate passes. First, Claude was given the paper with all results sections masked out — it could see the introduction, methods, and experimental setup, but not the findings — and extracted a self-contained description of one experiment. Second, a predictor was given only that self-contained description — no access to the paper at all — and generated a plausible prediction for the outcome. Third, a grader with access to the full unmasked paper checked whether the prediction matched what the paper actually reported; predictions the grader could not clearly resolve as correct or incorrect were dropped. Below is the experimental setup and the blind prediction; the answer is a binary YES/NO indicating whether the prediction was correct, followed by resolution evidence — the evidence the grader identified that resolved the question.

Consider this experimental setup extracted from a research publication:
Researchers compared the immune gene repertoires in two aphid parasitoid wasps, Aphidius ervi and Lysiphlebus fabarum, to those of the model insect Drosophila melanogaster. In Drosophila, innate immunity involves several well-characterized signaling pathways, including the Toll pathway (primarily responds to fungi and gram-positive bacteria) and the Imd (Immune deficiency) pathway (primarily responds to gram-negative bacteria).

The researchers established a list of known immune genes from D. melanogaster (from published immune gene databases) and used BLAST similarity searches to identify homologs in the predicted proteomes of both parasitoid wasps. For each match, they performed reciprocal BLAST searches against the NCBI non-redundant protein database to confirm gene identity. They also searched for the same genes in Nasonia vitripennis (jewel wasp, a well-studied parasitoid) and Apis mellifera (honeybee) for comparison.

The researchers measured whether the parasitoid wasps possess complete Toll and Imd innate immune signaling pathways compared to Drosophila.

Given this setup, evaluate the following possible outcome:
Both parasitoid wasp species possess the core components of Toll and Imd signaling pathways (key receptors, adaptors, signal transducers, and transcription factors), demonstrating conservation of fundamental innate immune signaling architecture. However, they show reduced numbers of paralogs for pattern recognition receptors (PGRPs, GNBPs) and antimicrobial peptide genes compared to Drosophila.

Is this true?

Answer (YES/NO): NO